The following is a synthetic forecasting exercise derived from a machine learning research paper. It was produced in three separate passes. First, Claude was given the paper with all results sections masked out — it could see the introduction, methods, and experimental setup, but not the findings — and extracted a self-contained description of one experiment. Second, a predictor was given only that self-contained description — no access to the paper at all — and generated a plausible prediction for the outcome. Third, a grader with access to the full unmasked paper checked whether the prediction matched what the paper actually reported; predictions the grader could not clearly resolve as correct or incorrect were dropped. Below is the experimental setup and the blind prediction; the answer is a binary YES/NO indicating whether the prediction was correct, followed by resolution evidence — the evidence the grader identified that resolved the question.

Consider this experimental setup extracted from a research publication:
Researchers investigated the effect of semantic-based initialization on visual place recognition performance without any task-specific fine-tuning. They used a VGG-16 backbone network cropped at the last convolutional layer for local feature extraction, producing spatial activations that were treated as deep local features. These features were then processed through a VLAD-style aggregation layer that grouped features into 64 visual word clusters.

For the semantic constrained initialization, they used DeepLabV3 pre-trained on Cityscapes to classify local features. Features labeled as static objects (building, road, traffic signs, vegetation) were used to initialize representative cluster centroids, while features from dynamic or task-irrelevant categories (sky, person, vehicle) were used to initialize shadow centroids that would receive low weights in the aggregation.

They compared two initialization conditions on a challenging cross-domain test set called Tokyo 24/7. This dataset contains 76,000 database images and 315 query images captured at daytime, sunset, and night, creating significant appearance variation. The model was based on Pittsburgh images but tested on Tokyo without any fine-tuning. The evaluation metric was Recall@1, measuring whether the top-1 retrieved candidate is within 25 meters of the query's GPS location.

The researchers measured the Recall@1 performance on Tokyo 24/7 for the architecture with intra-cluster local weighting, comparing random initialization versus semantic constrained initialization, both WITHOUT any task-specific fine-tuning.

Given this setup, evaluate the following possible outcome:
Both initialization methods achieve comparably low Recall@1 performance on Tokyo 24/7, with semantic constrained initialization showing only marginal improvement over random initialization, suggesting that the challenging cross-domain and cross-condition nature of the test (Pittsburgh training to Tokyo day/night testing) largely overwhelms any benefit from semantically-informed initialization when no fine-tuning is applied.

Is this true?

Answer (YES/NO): NO